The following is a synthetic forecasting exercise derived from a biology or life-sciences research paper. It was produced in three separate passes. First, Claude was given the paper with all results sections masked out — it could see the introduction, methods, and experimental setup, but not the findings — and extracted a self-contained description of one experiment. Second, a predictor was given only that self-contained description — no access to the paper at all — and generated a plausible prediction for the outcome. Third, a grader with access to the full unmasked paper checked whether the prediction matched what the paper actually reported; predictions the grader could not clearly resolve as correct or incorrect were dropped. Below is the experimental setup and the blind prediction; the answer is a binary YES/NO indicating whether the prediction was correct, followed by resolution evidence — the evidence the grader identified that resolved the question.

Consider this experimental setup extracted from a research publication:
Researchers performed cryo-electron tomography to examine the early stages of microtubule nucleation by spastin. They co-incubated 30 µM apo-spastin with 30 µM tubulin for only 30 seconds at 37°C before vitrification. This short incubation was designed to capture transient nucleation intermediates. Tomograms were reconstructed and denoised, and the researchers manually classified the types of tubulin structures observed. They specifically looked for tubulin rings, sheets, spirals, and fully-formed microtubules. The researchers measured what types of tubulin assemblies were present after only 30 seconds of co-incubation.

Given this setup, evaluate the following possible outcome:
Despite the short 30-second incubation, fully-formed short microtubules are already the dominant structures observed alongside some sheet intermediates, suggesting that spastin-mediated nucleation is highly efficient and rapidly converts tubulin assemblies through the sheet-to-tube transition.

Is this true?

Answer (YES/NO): NO